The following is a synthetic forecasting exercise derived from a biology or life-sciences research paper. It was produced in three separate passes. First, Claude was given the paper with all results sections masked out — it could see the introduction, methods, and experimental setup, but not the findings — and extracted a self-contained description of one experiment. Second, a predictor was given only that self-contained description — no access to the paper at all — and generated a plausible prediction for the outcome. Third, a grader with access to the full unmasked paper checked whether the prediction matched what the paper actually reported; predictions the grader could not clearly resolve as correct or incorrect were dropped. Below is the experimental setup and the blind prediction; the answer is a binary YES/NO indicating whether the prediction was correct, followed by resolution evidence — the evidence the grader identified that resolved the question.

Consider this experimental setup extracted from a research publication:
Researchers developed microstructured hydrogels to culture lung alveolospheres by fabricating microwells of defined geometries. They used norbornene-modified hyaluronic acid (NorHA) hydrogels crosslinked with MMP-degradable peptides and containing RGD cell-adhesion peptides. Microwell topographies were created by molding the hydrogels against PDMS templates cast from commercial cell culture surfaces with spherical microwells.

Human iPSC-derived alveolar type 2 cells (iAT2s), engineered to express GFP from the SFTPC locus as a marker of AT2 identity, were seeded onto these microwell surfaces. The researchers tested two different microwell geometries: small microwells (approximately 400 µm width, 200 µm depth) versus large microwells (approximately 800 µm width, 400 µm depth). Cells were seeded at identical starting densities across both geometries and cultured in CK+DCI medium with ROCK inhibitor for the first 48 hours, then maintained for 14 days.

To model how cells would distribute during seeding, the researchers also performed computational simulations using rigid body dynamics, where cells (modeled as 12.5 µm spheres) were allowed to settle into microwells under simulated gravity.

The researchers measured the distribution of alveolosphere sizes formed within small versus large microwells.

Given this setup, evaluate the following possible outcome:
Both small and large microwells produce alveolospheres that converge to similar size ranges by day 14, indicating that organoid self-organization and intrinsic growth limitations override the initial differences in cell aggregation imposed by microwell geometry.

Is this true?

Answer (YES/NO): NO